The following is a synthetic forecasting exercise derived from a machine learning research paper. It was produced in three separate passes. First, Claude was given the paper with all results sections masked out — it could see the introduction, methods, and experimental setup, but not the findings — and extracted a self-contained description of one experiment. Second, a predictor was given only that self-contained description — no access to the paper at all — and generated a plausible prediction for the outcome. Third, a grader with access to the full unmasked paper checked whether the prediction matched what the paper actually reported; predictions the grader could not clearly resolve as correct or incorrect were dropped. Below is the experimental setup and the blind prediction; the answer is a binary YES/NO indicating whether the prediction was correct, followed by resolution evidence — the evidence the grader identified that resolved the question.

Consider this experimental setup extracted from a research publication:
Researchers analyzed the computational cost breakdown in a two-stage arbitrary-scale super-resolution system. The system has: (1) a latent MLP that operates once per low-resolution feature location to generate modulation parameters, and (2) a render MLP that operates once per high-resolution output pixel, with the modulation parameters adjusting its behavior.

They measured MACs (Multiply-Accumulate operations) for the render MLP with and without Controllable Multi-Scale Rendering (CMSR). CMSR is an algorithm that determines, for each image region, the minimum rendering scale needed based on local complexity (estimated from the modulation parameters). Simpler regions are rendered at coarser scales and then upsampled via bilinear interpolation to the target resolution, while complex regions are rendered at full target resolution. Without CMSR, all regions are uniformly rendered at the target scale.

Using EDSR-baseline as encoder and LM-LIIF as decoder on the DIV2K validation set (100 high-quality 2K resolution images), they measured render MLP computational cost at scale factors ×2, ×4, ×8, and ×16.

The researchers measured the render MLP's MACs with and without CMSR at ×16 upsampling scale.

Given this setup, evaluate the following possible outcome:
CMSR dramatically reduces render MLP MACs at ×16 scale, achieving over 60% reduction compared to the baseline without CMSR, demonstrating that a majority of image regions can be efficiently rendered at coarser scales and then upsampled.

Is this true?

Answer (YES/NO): YES